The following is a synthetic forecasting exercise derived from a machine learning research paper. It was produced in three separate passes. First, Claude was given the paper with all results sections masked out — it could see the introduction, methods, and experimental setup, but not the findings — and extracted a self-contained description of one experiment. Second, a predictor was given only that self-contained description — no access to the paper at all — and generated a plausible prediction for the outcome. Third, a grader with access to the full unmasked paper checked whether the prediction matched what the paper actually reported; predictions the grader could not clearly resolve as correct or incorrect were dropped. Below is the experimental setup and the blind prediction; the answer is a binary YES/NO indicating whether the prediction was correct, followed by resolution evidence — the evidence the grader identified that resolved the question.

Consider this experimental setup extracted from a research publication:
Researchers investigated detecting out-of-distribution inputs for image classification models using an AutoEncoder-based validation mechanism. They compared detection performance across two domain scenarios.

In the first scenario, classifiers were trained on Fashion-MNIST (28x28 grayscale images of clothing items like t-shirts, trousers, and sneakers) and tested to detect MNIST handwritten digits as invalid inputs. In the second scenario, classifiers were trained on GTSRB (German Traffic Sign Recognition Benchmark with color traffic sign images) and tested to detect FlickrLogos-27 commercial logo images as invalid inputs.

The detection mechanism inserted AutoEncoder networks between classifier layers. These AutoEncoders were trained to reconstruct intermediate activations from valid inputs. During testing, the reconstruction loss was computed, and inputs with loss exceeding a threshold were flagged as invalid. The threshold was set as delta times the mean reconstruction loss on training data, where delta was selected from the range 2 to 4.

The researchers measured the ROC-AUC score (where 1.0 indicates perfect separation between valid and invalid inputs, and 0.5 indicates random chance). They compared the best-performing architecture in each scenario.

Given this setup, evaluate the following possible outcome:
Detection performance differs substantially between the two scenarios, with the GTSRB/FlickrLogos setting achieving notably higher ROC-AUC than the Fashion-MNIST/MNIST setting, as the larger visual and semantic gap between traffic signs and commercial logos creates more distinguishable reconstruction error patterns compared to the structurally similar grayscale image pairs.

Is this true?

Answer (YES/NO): NO